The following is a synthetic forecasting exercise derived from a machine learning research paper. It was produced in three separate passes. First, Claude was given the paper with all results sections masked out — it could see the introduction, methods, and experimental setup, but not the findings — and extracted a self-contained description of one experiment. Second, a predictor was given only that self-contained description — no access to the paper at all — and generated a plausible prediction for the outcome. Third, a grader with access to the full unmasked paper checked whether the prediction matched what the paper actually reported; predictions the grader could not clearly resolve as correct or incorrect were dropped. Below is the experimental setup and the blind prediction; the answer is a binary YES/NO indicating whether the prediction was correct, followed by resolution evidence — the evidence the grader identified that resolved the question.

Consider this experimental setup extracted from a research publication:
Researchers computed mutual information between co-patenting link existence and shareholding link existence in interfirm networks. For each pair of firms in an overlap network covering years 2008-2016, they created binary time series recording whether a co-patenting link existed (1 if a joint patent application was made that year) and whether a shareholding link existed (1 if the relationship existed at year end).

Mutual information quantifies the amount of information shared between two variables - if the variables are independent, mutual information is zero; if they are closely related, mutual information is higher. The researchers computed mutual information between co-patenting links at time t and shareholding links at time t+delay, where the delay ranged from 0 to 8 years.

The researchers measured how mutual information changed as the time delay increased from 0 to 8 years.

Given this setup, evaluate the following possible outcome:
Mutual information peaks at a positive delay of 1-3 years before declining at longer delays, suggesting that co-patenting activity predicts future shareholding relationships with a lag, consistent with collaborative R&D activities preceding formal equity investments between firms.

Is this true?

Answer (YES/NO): NO